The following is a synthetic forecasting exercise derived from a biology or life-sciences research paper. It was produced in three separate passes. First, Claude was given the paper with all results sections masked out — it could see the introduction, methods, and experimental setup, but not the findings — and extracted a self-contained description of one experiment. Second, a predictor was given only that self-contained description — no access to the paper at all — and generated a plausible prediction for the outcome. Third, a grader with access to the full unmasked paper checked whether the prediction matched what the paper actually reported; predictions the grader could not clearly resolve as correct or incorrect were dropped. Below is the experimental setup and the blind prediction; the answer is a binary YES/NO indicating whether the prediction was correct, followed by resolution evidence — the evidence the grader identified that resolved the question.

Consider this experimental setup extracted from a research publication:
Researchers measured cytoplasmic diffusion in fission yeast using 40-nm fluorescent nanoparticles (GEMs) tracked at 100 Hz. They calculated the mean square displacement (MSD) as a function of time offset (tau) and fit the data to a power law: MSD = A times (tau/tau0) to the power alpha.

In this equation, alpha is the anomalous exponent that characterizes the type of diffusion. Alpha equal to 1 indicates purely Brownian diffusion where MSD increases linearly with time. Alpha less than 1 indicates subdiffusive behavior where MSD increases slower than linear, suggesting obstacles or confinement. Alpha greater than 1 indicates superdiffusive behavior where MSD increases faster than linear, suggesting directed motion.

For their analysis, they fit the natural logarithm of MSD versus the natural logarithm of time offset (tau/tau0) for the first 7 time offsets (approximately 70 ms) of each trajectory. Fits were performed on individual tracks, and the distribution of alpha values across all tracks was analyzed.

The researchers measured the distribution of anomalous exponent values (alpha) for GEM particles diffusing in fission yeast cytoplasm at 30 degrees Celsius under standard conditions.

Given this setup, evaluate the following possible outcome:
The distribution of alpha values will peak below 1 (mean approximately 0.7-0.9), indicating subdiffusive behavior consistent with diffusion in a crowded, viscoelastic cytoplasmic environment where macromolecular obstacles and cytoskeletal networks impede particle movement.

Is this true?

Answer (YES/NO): NO